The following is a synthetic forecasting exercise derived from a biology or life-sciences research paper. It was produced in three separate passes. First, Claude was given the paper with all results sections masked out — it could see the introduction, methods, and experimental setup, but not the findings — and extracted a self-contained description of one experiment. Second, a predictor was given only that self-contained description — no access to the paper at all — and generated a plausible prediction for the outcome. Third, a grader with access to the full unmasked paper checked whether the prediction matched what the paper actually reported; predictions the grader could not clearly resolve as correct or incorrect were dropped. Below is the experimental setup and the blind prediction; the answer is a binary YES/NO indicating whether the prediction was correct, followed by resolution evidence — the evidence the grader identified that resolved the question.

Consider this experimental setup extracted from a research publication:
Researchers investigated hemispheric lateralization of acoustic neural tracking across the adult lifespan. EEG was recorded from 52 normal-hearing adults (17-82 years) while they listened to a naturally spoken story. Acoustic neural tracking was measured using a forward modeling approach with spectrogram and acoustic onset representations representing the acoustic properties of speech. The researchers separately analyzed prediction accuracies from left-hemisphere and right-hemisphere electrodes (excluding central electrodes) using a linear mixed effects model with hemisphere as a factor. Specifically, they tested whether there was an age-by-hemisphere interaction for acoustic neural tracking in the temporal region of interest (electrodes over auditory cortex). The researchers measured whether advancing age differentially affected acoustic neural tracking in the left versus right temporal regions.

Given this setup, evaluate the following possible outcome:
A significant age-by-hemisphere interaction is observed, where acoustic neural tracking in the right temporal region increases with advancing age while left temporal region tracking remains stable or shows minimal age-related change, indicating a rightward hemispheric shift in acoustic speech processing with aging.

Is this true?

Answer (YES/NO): NO